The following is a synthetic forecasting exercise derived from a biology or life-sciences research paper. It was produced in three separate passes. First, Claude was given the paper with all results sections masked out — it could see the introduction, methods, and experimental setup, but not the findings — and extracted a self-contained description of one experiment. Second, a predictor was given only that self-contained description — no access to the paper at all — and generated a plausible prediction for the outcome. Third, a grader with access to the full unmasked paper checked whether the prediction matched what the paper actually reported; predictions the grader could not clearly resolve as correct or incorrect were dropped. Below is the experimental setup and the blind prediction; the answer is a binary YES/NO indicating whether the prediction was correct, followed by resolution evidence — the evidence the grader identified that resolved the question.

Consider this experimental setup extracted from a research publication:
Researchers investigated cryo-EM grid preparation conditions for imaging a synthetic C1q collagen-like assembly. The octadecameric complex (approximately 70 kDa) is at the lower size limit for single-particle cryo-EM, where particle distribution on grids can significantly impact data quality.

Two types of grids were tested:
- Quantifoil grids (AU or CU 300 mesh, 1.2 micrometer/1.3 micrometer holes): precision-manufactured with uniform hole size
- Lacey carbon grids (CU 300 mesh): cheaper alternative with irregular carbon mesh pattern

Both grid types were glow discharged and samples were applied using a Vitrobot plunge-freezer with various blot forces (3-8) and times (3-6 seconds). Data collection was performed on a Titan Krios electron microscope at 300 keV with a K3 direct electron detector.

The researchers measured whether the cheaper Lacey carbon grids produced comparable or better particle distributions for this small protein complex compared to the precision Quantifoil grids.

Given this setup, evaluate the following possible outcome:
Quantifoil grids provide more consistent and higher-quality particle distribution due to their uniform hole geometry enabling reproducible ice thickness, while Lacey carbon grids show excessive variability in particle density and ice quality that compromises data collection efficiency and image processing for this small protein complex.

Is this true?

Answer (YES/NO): NO